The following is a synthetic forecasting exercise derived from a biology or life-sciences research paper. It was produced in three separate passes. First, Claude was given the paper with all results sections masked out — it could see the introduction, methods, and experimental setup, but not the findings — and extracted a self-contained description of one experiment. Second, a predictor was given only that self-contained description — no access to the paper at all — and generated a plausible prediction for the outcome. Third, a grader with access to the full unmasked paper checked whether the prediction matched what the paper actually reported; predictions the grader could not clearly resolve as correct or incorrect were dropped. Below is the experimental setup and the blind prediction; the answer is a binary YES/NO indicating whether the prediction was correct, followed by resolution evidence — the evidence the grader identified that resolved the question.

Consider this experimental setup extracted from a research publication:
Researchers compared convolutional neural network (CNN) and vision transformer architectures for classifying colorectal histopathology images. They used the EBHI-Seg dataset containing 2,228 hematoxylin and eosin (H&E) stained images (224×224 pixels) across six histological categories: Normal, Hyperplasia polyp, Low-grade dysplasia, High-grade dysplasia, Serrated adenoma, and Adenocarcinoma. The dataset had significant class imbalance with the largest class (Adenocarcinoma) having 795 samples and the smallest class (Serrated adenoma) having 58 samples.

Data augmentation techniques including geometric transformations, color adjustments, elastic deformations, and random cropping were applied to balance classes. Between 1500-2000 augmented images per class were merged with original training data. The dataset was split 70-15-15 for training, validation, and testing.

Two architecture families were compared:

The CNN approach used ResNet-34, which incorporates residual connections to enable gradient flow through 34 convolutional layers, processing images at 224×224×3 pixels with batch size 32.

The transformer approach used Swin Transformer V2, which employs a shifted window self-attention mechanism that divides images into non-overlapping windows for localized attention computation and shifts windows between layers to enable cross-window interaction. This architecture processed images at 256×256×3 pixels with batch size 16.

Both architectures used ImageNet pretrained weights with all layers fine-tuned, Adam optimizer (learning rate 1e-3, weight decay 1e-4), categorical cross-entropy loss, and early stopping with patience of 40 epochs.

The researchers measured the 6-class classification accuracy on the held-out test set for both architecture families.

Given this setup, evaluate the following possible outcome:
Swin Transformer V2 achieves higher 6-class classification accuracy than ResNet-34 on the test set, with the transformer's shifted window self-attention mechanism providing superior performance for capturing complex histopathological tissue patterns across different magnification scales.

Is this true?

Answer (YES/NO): NO